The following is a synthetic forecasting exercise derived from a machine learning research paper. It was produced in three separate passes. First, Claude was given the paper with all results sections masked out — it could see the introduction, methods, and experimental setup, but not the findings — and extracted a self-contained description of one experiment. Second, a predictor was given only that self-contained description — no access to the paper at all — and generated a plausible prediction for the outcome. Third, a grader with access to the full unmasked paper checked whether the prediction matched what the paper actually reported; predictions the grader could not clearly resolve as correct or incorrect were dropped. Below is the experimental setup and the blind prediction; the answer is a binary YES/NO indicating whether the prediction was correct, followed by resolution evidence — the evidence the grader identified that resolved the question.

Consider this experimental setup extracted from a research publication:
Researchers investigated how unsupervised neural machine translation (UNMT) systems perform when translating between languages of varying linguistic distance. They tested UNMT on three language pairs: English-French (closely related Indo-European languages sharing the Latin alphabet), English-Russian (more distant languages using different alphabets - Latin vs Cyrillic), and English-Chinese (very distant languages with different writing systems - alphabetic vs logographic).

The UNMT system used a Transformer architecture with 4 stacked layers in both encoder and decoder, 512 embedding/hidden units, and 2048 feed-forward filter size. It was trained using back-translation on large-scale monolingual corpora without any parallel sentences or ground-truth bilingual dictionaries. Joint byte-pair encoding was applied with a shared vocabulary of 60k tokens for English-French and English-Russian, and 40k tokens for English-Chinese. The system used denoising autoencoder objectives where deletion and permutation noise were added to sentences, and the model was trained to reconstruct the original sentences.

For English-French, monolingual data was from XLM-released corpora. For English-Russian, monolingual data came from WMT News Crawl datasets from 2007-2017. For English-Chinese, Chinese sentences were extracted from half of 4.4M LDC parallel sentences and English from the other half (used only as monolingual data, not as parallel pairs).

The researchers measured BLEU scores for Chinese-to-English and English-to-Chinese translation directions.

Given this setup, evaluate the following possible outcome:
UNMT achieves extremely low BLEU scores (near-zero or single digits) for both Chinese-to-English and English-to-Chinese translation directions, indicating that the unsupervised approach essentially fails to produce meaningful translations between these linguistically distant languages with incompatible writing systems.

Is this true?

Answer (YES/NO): YES